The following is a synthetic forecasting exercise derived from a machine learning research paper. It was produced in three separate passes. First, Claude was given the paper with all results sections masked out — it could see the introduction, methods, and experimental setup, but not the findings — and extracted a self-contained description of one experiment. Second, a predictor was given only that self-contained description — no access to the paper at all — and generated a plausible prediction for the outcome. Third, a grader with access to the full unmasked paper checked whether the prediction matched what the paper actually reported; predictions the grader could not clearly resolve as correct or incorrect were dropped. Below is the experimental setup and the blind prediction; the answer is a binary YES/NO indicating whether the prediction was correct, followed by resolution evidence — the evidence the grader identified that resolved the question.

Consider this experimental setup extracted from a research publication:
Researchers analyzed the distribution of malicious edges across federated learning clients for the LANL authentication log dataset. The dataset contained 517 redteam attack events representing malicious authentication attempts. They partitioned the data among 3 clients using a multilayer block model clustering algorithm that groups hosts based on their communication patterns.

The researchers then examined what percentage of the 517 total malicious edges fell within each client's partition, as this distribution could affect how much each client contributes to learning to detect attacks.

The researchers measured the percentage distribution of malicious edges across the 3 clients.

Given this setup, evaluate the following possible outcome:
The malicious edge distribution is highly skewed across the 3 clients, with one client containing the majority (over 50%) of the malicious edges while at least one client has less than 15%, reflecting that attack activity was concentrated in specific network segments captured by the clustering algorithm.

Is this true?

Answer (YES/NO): NO